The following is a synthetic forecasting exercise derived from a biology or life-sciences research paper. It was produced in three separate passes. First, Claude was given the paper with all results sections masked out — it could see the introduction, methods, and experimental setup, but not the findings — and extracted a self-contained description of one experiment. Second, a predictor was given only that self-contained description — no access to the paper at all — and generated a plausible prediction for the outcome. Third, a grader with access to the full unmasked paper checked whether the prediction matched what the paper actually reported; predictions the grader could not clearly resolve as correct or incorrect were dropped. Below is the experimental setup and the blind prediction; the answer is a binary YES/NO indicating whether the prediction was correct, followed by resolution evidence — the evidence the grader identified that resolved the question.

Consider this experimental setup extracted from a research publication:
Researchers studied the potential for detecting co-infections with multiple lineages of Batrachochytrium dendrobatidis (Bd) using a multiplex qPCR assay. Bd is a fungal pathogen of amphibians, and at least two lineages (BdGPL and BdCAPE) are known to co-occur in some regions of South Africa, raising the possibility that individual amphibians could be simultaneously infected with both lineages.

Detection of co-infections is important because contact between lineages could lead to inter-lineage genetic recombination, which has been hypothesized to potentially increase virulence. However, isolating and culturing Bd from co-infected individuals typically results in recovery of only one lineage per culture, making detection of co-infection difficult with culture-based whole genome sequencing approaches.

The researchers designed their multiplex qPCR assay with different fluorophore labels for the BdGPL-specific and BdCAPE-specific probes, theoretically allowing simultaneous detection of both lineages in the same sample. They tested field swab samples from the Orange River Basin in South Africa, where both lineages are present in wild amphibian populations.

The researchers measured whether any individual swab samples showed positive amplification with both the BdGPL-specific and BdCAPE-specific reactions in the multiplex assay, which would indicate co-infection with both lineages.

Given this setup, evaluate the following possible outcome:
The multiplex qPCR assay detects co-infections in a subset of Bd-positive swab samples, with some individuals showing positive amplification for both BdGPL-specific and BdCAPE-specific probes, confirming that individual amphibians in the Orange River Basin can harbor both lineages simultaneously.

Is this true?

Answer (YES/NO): YES